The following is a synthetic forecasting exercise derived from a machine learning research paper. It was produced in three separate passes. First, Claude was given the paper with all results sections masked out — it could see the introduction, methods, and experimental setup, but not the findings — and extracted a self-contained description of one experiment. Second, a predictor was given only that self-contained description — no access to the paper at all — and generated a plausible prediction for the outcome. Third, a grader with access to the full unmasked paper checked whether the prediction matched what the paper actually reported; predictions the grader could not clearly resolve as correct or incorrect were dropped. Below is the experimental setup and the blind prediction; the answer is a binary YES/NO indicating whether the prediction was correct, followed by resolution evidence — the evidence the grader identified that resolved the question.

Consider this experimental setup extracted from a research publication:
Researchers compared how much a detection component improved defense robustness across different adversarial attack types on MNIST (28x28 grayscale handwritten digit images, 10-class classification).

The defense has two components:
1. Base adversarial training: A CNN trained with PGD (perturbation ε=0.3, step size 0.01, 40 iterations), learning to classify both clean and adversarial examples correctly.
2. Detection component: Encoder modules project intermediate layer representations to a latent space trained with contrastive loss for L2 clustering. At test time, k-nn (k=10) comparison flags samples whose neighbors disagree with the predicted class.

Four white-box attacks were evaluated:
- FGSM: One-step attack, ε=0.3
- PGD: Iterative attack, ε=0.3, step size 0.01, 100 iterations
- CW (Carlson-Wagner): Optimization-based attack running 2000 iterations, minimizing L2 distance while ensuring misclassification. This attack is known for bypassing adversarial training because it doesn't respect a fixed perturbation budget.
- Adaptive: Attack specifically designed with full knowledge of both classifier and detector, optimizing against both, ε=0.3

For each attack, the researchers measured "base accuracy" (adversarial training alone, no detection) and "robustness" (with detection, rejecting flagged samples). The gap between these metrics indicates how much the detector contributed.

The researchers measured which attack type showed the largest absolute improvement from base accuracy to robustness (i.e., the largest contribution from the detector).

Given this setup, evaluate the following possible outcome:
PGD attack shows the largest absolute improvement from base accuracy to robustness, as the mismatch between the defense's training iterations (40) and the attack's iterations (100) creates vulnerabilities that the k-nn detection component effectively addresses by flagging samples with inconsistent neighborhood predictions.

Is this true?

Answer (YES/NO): NO